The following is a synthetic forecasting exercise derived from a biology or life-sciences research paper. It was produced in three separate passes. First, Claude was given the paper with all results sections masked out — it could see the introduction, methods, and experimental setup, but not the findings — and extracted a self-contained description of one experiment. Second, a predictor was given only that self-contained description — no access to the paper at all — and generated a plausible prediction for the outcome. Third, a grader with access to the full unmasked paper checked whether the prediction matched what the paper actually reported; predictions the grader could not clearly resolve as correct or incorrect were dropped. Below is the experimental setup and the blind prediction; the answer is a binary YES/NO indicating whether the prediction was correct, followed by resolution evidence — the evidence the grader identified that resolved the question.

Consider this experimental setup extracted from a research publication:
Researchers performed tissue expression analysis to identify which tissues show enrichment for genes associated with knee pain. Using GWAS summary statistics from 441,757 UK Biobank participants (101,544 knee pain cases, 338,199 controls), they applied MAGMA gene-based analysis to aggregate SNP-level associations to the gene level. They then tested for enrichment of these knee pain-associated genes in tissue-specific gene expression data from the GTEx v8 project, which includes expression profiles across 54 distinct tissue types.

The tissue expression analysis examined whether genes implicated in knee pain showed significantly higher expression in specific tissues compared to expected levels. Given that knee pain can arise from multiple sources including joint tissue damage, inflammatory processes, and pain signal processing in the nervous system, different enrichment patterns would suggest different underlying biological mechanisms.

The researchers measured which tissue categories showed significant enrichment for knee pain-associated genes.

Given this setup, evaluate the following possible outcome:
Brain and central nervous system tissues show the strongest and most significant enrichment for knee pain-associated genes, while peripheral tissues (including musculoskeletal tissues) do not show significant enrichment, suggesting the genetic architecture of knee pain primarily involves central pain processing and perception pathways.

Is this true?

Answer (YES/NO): NO